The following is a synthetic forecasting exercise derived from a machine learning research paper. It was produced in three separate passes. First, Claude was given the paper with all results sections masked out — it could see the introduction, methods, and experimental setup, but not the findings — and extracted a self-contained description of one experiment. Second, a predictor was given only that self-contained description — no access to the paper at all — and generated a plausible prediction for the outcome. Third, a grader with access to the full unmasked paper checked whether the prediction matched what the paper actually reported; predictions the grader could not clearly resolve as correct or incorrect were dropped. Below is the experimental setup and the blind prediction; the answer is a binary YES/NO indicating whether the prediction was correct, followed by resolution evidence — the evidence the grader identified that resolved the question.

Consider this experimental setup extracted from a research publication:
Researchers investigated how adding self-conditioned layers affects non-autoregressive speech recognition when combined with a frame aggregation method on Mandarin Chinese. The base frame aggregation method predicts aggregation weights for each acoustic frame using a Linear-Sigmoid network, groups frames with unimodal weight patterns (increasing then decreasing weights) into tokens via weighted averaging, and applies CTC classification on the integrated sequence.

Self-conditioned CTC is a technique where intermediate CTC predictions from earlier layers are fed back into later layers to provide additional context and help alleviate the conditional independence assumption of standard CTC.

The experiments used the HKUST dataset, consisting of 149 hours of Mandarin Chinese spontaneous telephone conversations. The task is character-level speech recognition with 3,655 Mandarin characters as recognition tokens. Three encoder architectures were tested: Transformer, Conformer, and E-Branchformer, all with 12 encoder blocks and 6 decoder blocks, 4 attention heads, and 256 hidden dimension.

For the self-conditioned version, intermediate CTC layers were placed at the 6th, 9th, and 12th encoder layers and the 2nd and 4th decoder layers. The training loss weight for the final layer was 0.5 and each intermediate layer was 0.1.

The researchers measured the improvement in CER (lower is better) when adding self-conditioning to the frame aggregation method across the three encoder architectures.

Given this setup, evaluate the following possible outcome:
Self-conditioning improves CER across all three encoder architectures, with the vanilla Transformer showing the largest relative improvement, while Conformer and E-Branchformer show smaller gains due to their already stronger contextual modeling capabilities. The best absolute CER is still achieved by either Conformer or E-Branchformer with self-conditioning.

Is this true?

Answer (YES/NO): YES